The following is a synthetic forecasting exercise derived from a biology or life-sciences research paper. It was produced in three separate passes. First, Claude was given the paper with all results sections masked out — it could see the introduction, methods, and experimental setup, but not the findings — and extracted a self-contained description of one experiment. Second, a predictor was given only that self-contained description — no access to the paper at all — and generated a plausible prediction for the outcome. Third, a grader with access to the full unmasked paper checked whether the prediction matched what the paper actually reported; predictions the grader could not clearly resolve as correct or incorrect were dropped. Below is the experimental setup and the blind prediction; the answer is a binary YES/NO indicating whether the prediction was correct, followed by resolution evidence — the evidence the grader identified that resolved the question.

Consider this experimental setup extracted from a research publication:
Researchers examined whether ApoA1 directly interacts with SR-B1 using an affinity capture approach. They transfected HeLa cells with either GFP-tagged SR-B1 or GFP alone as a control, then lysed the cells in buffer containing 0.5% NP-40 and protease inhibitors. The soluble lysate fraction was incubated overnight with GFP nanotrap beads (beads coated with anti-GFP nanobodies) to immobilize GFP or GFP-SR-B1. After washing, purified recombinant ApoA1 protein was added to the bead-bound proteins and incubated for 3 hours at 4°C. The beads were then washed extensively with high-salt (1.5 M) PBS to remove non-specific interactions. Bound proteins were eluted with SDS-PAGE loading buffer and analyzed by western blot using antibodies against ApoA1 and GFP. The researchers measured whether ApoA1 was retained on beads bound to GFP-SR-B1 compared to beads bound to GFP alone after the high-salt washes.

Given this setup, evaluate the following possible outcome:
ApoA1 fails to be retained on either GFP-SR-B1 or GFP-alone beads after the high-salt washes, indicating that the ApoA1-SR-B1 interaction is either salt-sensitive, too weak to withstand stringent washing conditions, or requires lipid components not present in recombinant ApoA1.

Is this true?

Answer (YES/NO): NO